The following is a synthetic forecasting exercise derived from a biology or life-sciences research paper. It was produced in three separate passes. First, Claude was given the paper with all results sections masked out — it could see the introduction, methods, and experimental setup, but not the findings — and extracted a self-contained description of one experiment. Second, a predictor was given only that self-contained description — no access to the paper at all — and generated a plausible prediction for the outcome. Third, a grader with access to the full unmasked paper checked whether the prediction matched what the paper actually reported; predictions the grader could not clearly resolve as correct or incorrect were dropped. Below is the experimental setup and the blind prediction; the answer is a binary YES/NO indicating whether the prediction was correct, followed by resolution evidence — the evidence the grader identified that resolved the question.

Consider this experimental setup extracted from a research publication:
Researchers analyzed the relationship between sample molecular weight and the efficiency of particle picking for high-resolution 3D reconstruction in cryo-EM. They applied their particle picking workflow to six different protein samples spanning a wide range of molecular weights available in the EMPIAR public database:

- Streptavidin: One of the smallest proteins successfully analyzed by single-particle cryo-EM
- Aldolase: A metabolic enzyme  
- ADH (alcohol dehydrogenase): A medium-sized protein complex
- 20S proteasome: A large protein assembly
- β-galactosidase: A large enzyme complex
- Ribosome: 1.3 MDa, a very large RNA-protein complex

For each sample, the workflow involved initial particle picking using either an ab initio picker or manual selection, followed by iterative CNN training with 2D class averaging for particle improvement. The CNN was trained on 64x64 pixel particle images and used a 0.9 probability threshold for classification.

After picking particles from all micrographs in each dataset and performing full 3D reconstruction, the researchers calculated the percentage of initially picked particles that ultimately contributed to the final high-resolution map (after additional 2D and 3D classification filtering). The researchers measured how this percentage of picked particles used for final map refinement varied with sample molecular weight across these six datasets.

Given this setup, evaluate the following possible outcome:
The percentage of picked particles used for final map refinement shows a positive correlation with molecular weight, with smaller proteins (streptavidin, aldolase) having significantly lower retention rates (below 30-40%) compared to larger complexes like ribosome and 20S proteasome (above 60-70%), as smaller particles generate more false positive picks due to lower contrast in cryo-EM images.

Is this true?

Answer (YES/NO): NO